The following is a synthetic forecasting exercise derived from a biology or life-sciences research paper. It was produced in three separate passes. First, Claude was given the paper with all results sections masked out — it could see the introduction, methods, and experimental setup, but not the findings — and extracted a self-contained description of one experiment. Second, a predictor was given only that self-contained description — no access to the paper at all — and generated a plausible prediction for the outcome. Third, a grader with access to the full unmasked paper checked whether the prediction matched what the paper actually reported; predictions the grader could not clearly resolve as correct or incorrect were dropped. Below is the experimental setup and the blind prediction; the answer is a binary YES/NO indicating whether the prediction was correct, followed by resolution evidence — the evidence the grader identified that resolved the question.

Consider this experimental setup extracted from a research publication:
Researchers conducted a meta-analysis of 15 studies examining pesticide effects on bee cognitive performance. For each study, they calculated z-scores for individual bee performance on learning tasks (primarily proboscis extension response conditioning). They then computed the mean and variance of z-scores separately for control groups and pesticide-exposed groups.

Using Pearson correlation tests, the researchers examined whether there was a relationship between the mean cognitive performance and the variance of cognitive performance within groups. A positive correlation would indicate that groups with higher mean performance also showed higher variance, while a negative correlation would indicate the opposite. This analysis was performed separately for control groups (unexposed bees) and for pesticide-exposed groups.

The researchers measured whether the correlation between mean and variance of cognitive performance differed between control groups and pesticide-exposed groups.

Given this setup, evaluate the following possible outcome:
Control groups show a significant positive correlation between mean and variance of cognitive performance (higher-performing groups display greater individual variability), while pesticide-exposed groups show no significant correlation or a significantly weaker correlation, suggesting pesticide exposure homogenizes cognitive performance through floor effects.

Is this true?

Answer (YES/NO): NO